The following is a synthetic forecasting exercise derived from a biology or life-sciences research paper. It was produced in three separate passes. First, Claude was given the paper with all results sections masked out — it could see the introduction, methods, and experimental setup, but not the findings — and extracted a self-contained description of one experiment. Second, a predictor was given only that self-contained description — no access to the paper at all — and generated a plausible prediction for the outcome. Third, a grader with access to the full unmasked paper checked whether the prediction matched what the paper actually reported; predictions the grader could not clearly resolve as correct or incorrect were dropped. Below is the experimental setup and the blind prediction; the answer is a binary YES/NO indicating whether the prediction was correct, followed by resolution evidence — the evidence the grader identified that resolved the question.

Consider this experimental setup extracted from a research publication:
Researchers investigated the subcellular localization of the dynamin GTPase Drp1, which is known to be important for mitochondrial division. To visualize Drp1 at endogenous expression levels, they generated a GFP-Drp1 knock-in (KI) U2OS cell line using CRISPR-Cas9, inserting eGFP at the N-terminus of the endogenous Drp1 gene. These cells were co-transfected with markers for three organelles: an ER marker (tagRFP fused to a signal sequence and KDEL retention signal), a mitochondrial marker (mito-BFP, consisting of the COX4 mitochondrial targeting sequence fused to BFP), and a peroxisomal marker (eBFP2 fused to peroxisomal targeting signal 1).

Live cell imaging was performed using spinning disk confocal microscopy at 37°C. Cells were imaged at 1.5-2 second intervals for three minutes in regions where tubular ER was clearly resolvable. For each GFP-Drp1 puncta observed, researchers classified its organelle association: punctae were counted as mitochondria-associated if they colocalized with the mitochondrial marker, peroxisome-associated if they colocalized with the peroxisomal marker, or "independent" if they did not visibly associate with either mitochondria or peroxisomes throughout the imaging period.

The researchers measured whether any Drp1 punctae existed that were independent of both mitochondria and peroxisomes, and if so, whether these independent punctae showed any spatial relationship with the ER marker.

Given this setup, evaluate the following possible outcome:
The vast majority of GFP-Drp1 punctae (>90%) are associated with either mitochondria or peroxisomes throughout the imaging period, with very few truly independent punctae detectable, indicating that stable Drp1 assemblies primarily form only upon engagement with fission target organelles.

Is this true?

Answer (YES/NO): NO